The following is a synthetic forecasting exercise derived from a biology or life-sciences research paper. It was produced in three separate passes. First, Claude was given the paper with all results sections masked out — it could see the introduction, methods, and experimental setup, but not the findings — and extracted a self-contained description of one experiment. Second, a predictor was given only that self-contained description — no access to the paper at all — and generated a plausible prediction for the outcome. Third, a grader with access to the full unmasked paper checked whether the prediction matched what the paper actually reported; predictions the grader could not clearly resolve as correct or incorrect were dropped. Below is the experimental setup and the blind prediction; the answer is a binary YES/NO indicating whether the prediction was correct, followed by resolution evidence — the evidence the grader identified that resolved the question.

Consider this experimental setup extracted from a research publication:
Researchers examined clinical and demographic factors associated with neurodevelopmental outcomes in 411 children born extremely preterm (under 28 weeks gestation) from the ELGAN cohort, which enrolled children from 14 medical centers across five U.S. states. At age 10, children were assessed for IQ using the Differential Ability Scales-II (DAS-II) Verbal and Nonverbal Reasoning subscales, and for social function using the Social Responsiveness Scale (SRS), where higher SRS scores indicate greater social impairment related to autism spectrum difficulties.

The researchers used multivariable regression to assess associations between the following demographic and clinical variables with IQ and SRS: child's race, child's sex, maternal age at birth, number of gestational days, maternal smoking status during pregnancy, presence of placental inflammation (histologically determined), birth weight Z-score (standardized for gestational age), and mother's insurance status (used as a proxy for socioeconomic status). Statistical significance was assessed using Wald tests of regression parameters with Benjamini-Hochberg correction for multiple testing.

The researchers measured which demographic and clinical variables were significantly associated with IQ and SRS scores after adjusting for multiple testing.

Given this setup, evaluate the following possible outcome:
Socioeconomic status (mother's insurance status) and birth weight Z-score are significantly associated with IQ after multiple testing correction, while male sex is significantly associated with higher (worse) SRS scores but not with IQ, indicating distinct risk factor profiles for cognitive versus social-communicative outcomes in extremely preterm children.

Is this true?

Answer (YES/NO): NO